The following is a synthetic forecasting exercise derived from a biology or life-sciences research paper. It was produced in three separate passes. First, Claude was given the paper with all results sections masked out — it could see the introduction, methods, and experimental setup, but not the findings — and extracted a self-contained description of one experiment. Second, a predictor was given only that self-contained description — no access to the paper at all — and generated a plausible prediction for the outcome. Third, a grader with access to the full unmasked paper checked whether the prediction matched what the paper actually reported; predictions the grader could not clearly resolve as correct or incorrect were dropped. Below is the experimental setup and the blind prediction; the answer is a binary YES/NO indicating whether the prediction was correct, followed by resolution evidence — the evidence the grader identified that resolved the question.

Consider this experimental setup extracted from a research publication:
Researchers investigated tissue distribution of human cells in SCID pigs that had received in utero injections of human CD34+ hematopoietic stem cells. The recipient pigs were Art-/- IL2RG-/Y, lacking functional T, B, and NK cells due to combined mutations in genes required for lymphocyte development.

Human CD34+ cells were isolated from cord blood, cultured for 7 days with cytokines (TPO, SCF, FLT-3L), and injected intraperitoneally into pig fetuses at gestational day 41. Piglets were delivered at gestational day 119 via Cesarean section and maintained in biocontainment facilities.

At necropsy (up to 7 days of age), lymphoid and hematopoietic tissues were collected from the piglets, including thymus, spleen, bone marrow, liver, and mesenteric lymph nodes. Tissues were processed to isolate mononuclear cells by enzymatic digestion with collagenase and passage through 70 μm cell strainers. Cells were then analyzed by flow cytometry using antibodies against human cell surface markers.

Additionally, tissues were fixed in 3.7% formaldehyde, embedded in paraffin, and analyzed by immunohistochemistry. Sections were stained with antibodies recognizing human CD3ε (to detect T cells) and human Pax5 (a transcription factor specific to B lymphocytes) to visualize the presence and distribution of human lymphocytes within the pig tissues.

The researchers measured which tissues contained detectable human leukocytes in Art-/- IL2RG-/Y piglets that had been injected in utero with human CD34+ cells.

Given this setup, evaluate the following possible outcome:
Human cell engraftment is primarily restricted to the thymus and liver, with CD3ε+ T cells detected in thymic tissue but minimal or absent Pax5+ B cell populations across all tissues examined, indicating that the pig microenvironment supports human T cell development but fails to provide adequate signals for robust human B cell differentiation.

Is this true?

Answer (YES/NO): NO